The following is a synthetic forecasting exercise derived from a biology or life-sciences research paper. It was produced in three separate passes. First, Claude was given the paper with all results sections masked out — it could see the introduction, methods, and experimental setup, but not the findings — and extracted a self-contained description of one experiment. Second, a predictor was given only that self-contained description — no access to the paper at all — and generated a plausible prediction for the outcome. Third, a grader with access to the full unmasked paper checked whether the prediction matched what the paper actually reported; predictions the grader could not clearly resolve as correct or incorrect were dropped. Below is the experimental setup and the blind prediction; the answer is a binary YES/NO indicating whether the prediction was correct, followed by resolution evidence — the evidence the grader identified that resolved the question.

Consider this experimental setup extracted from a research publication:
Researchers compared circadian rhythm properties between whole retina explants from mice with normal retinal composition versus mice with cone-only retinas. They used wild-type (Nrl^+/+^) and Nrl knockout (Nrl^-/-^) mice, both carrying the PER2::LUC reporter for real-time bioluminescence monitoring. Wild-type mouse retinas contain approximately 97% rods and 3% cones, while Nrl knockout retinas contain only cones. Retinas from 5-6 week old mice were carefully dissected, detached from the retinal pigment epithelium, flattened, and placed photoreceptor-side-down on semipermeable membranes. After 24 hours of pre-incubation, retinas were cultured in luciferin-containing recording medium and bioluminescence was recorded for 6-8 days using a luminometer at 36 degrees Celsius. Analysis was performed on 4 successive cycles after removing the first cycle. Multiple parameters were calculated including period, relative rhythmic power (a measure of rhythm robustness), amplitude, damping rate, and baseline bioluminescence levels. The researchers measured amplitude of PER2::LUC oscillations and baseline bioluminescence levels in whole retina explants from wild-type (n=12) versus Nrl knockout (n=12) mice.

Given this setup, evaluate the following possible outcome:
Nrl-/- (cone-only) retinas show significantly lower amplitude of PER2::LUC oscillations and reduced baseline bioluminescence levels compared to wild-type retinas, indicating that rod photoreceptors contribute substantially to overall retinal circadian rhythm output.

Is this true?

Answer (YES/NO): YES